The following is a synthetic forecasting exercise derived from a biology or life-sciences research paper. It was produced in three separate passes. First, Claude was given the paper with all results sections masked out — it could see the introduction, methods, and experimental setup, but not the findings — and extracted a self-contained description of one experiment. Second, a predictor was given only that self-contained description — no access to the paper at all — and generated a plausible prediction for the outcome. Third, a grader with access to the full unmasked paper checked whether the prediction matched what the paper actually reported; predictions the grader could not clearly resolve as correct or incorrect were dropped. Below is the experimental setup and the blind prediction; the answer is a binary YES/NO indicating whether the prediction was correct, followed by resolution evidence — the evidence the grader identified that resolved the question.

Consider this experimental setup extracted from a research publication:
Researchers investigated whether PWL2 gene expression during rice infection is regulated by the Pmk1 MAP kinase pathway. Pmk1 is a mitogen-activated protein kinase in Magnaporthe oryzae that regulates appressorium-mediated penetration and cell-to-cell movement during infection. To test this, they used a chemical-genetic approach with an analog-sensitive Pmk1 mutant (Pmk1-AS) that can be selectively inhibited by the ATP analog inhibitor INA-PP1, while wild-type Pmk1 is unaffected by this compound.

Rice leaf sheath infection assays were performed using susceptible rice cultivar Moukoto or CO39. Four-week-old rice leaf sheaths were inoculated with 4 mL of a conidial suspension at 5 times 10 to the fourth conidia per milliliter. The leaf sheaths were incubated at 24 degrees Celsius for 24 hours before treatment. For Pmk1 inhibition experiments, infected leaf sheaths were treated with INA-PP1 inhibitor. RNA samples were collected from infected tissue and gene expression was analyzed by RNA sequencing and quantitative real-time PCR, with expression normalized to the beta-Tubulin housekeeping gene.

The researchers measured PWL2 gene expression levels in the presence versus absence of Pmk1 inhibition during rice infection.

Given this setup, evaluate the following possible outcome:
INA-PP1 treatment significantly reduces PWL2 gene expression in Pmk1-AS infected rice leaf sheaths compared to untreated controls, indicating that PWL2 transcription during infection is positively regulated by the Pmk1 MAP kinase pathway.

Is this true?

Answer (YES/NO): YES